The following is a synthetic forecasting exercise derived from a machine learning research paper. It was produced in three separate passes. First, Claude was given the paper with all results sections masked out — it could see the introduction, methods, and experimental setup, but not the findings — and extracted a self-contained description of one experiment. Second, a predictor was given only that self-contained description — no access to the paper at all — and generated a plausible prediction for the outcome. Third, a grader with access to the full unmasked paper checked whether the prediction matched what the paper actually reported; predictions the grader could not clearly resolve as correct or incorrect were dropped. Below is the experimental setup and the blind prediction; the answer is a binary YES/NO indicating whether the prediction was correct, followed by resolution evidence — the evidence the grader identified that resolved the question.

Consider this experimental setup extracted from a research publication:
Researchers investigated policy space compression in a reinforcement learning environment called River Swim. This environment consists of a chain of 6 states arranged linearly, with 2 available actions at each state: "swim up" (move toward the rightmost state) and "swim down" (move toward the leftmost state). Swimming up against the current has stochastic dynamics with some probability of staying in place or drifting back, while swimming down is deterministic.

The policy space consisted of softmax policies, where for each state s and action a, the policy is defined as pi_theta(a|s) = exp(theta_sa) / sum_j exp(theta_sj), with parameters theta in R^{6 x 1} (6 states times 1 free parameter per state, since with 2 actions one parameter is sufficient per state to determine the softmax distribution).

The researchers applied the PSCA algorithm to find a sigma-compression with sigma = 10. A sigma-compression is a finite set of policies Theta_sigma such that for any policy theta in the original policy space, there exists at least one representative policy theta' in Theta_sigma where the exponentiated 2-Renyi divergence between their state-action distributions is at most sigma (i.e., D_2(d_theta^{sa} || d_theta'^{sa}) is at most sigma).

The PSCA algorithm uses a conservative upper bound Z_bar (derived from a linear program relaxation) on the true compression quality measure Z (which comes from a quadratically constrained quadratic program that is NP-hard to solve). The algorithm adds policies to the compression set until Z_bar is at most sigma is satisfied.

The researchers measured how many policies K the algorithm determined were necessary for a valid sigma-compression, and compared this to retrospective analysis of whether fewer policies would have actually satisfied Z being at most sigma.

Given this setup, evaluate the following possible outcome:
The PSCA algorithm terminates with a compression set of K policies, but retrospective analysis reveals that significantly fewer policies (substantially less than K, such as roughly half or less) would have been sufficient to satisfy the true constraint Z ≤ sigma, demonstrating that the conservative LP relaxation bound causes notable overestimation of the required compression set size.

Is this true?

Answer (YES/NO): NO